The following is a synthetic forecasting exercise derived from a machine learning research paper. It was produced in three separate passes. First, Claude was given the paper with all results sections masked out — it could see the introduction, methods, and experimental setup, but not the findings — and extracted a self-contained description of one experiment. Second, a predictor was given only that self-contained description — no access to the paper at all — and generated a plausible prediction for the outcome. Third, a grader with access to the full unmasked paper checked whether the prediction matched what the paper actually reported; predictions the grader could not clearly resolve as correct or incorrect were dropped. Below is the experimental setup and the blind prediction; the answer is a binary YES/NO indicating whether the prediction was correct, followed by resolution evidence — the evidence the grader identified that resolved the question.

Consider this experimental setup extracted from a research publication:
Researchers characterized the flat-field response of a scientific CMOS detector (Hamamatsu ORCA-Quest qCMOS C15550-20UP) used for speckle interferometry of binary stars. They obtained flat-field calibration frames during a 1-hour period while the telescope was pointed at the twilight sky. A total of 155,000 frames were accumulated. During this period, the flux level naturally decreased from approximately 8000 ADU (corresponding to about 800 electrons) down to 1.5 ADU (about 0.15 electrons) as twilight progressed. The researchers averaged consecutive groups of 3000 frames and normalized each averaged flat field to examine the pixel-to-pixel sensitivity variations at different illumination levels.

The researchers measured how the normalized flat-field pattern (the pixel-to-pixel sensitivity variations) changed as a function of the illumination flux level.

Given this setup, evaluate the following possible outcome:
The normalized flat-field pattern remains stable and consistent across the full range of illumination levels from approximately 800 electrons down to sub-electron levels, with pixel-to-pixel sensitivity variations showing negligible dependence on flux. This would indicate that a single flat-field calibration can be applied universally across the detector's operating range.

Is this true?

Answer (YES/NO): NO